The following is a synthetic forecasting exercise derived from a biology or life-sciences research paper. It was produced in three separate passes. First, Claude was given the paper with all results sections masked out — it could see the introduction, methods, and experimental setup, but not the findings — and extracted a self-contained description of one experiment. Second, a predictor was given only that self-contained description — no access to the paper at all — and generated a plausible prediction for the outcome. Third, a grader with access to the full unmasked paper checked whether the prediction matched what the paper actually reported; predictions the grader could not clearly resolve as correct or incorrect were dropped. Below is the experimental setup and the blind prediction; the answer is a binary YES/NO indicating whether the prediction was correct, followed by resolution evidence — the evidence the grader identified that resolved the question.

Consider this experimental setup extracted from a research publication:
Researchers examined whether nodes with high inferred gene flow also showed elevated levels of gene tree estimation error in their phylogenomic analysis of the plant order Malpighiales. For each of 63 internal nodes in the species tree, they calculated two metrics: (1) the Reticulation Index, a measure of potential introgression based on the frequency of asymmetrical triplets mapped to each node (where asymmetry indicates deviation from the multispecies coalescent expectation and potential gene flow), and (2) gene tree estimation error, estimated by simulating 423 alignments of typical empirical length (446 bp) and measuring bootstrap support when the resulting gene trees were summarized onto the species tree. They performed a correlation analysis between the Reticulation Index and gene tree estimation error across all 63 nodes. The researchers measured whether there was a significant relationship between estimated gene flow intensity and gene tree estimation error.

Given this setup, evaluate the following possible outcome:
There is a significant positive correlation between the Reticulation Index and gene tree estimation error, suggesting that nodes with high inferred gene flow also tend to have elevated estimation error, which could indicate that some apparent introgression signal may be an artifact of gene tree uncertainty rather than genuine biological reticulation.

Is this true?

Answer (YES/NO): YES